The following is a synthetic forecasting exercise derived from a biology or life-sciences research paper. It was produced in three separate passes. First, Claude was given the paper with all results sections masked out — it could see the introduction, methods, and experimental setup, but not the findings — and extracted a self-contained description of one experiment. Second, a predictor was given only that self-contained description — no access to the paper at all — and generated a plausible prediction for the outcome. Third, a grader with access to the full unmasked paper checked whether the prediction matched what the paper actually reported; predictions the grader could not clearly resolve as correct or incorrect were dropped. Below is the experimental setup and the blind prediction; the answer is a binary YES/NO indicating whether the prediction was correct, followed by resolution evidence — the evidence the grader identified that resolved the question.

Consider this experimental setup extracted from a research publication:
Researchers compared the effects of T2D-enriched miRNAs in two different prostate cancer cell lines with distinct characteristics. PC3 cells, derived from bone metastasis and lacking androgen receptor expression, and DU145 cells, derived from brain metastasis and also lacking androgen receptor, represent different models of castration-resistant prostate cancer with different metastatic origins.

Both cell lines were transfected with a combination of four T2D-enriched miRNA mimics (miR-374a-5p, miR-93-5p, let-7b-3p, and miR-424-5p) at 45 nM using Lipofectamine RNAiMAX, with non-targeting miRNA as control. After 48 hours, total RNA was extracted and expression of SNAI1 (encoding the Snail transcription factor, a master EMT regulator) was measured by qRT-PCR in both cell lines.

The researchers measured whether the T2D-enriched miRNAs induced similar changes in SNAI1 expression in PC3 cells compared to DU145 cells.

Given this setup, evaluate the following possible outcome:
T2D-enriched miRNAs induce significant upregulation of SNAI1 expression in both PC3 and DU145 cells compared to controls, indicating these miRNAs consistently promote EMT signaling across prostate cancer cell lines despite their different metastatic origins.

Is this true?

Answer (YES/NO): YES